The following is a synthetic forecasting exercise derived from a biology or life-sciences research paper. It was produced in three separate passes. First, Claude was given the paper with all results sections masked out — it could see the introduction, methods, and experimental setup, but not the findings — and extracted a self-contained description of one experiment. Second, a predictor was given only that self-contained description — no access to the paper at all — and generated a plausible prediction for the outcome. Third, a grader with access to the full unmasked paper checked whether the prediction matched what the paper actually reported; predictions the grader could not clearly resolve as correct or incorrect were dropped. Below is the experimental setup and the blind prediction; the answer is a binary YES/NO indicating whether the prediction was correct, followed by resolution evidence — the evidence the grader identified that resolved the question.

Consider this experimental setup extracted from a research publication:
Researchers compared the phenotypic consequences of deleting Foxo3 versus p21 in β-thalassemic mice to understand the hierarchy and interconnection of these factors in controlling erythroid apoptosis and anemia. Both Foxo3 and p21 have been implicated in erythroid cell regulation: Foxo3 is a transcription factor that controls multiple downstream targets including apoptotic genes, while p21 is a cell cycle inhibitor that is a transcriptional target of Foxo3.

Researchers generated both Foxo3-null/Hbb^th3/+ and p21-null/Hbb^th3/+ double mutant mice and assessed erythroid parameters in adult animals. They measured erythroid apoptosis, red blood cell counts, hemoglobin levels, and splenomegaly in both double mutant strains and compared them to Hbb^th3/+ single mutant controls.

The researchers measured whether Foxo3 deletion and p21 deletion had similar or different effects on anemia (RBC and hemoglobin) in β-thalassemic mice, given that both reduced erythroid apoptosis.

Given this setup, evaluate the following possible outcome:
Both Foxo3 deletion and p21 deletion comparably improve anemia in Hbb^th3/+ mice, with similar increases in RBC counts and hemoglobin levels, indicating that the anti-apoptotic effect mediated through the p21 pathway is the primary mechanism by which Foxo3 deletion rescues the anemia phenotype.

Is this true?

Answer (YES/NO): NO